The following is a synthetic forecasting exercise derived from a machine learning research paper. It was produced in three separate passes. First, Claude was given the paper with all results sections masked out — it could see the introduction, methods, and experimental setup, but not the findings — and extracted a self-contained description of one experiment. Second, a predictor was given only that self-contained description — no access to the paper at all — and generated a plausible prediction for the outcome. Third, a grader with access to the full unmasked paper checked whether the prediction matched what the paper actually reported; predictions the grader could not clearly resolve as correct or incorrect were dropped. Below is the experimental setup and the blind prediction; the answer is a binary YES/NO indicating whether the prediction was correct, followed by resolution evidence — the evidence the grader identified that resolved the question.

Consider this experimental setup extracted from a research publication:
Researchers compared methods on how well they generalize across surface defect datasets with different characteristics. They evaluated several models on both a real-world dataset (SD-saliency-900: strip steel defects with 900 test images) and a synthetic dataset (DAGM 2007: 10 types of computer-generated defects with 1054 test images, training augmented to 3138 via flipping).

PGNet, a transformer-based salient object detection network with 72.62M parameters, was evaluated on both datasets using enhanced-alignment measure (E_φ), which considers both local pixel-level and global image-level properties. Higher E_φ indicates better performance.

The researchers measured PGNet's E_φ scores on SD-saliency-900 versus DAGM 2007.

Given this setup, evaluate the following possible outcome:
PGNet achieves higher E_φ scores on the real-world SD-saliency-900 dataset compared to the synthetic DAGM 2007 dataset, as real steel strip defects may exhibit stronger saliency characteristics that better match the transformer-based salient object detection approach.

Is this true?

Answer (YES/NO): YES